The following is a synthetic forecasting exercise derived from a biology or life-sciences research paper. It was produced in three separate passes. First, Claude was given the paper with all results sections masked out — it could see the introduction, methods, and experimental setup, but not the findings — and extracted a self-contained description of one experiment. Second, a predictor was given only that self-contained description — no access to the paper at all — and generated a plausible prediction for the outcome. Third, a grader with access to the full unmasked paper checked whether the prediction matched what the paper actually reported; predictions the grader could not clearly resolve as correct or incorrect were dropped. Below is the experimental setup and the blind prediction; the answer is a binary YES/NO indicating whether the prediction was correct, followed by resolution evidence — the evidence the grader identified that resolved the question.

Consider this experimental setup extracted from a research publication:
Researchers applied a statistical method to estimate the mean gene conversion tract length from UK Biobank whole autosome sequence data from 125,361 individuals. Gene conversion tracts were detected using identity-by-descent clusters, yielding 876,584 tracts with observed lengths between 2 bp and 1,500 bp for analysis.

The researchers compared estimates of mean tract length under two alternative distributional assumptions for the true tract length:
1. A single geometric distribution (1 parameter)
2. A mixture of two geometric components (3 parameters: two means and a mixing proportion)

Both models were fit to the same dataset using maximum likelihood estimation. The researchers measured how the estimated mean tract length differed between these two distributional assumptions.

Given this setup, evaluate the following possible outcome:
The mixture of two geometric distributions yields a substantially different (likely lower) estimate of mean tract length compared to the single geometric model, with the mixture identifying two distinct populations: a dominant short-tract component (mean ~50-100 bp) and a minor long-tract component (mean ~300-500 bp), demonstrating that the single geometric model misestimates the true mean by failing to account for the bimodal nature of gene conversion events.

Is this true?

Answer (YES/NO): NO